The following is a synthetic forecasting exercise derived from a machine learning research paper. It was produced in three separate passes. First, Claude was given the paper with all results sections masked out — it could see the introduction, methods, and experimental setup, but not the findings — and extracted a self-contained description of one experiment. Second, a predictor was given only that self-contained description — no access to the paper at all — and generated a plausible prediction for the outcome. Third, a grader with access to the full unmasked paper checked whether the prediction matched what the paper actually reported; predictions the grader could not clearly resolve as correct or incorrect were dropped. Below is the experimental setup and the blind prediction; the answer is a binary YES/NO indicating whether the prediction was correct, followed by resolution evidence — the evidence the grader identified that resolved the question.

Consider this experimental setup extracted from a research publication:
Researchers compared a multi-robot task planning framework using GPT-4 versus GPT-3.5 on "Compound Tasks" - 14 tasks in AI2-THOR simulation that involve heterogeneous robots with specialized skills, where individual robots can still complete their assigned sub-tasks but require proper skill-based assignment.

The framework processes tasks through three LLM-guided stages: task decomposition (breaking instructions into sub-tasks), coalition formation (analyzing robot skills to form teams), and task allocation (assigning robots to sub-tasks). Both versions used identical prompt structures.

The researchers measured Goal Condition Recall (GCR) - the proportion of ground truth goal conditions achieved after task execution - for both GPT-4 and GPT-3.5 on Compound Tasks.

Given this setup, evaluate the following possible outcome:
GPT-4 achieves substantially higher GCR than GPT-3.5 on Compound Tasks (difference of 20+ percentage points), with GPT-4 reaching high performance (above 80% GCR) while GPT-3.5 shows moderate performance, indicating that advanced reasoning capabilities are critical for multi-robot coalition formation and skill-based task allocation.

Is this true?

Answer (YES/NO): YES